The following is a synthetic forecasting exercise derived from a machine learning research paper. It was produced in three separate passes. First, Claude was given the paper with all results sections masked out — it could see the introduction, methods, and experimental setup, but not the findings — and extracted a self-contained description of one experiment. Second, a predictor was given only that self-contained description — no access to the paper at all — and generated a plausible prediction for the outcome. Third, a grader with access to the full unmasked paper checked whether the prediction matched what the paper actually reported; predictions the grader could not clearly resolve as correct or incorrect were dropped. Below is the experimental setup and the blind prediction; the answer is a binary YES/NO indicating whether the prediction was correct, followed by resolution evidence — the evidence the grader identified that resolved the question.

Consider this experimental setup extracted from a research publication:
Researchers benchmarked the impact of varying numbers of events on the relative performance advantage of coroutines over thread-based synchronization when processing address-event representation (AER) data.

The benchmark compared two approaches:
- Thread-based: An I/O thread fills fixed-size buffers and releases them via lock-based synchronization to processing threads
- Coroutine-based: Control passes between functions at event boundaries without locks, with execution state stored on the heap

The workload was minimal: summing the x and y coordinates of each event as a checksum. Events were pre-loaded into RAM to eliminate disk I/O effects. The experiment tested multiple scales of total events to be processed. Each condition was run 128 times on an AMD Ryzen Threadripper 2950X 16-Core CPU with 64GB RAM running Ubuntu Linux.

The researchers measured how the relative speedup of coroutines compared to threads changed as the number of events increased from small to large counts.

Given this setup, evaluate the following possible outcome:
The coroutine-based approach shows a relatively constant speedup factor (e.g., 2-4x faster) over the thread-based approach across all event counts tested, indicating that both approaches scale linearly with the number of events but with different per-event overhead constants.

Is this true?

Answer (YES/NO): YES